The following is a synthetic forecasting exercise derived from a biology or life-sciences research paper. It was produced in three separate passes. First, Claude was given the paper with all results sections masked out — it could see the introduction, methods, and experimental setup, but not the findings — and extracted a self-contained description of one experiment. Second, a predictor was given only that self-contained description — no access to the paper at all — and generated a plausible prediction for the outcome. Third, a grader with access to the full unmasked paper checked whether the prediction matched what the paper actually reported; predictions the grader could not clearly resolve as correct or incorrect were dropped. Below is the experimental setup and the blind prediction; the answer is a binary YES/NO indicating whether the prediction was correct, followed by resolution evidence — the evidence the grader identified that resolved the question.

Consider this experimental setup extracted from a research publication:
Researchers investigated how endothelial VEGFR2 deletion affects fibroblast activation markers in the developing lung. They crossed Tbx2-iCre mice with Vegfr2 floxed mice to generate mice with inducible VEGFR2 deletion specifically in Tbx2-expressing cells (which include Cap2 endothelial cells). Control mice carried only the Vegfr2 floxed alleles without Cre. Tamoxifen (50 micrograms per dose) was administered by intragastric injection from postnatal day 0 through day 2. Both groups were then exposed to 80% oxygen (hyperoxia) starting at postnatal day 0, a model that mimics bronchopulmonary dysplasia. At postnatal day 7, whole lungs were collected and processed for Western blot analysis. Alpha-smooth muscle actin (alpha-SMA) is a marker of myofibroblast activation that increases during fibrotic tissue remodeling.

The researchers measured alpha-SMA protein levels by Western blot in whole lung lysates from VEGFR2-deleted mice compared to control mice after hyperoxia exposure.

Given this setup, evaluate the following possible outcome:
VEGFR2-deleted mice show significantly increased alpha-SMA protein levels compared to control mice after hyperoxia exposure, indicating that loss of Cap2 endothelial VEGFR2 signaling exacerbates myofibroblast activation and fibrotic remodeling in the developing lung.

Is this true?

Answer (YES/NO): YES